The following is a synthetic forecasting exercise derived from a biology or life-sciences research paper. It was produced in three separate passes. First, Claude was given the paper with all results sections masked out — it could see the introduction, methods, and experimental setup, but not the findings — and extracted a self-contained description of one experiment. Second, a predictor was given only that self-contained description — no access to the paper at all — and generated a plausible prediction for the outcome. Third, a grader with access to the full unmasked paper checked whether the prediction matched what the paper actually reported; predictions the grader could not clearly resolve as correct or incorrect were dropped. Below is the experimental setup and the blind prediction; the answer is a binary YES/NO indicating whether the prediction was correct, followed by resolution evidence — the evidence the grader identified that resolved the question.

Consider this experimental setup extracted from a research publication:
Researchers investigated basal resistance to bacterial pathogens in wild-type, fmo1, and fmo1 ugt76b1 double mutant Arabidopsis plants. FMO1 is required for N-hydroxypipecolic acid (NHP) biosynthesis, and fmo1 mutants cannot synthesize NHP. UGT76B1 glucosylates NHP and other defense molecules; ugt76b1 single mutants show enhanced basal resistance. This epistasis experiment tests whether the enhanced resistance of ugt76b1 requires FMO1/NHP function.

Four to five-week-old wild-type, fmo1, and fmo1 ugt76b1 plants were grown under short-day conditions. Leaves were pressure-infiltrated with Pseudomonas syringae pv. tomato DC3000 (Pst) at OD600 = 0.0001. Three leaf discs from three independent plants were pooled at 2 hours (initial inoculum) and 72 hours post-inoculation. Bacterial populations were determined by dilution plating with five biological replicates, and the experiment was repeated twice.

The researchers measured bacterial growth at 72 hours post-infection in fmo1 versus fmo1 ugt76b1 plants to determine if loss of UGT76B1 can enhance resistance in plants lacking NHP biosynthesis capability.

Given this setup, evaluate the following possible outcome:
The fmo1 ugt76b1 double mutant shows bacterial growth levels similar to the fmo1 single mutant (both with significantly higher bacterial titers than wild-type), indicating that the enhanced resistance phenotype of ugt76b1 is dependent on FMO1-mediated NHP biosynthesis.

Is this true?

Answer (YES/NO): NO